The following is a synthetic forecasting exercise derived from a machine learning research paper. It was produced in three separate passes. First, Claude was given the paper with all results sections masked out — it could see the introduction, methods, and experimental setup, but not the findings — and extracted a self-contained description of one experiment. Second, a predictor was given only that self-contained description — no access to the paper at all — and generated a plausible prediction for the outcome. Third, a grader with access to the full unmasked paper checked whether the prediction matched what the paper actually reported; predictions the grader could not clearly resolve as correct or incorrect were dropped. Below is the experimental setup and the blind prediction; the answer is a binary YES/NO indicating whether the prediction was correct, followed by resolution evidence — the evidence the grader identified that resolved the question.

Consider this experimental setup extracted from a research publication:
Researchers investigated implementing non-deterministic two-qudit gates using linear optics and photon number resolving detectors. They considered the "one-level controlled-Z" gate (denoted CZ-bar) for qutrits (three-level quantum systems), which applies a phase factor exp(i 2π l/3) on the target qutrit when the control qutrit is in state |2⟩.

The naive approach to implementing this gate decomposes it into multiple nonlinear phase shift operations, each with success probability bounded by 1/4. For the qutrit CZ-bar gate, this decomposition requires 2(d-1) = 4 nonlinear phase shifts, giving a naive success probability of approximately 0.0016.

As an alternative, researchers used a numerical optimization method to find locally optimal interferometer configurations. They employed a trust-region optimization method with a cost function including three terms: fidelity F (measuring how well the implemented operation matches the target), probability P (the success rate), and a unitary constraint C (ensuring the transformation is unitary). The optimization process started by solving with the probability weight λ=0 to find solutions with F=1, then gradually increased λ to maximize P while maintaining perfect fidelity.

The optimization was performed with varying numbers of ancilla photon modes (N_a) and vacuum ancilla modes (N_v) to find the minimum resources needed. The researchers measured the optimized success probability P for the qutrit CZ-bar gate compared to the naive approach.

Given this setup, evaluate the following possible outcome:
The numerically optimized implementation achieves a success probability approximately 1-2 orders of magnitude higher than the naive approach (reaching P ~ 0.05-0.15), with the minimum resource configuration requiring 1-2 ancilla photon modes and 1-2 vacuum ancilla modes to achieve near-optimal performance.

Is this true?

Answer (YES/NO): NO